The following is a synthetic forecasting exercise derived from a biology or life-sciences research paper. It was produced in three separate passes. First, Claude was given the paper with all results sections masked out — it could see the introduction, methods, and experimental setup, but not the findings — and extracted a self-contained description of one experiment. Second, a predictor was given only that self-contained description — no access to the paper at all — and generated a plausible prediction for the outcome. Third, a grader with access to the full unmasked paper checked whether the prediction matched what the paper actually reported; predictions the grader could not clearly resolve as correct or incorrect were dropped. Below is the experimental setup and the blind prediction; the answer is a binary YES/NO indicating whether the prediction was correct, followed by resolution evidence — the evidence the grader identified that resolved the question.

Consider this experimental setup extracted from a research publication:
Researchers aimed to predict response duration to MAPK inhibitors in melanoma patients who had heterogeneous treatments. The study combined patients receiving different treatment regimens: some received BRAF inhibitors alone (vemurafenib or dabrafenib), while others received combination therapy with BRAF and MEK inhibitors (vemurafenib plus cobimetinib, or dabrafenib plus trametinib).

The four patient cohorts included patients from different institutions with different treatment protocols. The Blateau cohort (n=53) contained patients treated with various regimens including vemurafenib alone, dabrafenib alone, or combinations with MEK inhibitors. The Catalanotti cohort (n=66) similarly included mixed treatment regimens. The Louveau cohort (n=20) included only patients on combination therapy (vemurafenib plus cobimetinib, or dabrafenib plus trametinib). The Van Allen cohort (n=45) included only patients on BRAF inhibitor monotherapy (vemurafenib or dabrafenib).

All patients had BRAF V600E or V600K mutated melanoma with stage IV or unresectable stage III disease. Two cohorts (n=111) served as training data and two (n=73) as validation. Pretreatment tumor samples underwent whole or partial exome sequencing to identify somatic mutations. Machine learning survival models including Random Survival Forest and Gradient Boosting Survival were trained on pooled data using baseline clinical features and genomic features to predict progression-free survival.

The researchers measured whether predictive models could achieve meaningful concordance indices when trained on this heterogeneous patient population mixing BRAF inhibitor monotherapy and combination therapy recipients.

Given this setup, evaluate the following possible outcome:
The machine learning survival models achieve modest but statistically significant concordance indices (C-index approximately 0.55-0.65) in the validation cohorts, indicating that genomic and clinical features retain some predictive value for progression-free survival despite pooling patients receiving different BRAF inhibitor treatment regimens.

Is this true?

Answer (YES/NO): NO